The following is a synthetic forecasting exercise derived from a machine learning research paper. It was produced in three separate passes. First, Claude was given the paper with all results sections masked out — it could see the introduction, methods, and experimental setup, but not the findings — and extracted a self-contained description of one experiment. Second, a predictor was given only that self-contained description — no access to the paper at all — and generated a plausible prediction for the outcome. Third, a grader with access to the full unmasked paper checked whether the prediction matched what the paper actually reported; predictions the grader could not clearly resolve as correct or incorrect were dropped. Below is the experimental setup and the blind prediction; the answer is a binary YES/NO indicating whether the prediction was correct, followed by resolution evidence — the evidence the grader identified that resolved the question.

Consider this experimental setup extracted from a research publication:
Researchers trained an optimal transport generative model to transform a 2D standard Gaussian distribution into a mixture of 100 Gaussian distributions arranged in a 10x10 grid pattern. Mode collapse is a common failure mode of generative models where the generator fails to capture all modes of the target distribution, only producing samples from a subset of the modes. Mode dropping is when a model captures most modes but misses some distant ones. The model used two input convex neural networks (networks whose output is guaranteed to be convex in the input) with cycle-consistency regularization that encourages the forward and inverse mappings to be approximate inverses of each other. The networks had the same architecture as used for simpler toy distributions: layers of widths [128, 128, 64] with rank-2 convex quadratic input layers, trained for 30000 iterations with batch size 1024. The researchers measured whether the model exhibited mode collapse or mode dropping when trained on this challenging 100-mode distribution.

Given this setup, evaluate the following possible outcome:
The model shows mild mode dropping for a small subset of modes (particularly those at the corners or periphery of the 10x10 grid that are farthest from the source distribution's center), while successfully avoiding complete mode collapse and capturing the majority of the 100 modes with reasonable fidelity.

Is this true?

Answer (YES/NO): NO